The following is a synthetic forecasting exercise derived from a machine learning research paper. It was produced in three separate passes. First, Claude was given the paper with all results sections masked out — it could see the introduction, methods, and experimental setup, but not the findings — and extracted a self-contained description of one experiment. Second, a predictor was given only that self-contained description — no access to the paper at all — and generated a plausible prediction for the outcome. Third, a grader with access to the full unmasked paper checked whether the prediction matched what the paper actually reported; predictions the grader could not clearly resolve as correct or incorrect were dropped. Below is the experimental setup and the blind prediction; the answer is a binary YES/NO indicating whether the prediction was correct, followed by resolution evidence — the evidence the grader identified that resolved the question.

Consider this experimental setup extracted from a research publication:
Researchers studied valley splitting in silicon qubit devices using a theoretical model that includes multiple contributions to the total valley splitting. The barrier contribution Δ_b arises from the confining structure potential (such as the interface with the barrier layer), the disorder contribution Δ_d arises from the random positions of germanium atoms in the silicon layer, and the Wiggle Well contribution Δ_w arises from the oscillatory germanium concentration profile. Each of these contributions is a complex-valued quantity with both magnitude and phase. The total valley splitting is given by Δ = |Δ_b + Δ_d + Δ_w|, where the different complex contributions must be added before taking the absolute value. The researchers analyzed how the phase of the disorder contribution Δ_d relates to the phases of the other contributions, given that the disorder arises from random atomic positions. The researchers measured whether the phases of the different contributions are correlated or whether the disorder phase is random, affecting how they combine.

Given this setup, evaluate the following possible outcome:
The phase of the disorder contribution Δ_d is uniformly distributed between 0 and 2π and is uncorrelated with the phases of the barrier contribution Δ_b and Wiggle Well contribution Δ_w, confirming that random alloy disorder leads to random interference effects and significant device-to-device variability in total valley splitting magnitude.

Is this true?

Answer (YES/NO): YES